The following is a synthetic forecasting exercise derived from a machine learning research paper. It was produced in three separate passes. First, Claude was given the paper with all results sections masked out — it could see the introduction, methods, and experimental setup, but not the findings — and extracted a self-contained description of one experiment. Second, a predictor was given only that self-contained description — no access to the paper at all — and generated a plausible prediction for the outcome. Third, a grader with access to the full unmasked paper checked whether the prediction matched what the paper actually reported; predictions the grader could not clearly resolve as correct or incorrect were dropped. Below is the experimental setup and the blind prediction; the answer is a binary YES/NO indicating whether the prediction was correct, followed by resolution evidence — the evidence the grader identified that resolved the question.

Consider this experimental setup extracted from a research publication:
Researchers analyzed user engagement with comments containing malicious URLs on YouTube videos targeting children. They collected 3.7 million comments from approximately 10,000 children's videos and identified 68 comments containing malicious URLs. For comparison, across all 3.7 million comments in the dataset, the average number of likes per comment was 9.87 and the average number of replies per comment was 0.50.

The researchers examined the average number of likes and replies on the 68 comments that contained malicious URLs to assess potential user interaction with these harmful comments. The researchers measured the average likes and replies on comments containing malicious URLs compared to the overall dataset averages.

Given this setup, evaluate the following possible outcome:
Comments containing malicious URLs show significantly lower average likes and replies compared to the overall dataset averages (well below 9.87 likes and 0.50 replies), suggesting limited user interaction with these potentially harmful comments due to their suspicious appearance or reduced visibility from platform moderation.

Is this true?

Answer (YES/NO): NO